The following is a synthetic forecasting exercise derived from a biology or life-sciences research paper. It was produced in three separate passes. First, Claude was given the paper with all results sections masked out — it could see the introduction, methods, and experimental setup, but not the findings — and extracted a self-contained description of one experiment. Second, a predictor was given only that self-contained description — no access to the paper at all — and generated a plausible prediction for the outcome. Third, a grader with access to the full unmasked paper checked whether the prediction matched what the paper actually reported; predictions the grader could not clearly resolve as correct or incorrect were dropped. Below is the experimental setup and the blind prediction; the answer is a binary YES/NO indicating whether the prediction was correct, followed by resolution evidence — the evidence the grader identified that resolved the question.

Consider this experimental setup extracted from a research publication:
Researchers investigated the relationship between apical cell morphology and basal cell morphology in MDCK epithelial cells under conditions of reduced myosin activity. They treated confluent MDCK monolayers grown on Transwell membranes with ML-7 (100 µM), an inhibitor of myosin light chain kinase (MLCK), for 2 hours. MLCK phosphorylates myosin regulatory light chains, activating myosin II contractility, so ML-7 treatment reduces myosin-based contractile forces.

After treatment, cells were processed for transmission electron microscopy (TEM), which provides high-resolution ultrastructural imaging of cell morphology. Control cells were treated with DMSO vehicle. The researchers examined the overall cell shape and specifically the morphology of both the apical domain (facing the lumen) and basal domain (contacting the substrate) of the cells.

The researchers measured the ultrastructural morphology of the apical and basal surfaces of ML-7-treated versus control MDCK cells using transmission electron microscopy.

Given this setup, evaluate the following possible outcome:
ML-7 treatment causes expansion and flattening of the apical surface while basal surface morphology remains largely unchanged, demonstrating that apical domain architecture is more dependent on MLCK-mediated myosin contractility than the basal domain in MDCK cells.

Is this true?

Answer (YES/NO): NO